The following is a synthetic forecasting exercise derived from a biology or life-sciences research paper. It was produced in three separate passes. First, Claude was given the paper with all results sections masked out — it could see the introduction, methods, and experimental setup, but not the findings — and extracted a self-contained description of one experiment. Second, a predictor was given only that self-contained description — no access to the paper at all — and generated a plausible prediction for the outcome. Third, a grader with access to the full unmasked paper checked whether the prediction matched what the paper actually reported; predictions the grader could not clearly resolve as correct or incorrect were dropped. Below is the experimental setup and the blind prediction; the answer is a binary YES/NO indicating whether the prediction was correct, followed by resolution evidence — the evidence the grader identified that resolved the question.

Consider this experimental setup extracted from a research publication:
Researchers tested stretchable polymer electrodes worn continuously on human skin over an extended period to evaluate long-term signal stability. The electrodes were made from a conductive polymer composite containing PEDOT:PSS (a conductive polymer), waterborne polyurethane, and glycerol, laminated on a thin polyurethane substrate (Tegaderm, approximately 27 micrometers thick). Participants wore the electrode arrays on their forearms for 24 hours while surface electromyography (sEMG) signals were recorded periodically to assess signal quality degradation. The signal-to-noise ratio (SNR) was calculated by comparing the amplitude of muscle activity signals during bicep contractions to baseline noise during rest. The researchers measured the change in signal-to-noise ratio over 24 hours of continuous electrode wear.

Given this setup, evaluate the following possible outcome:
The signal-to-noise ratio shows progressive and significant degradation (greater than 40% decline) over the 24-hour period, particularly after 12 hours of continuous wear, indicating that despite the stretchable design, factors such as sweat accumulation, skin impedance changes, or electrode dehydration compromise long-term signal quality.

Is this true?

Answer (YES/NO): NO